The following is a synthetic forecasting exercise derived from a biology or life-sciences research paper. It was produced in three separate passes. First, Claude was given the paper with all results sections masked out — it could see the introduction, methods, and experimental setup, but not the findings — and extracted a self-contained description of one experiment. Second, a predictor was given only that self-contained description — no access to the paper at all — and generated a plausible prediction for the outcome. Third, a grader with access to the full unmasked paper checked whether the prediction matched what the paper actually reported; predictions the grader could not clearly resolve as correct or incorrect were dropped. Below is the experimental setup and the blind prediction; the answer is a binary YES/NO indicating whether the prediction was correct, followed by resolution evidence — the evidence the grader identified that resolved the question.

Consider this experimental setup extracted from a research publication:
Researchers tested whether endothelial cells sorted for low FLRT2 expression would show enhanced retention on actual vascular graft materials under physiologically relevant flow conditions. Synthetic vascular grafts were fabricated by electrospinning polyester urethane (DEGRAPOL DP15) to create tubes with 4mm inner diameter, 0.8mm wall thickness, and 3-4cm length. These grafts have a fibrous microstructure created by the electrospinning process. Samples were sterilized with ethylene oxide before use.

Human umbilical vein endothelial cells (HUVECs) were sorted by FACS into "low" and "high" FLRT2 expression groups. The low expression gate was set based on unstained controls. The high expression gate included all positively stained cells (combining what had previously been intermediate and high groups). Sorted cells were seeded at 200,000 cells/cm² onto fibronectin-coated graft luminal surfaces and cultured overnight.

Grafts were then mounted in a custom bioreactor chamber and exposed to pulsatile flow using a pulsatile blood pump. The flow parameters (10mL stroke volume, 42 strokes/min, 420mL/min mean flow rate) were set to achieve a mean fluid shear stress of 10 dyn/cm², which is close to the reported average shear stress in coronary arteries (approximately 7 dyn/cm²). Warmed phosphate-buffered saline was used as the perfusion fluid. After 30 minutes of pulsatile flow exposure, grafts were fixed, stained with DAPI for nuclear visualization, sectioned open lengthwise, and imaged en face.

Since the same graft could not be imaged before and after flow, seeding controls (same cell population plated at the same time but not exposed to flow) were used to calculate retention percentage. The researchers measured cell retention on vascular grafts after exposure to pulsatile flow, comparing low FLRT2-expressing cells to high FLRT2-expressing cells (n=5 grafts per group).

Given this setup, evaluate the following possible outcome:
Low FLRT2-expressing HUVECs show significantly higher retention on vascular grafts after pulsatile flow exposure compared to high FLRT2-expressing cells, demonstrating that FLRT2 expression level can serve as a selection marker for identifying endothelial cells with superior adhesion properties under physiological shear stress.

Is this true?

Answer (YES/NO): YES